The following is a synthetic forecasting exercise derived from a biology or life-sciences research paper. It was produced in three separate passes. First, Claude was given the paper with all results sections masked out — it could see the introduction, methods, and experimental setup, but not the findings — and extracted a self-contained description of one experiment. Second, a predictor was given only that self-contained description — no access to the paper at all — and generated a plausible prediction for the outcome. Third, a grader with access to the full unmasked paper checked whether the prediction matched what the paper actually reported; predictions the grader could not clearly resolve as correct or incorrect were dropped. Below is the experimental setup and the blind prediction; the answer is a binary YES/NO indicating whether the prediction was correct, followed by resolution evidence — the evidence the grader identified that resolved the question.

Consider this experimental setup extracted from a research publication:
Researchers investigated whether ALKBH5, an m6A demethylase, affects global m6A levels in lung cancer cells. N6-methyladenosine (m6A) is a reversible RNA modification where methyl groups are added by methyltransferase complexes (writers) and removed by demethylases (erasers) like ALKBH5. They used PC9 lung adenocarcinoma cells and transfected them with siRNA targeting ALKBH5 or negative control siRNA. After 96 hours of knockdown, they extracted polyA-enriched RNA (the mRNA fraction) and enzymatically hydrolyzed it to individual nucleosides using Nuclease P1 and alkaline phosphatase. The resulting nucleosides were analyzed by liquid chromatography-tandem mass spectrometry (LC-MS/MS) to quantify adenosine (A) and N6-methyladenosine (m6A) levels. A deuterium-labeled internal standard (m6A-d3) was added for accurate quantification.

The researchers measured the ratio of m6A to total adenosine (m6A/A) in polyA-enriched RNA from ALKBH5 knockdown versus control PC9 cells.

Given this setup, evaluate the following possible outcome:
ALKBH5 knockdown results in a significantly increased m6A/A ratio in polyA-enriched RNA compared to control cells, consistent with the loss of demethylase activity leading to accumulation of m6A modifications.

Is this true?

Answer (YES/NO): YES